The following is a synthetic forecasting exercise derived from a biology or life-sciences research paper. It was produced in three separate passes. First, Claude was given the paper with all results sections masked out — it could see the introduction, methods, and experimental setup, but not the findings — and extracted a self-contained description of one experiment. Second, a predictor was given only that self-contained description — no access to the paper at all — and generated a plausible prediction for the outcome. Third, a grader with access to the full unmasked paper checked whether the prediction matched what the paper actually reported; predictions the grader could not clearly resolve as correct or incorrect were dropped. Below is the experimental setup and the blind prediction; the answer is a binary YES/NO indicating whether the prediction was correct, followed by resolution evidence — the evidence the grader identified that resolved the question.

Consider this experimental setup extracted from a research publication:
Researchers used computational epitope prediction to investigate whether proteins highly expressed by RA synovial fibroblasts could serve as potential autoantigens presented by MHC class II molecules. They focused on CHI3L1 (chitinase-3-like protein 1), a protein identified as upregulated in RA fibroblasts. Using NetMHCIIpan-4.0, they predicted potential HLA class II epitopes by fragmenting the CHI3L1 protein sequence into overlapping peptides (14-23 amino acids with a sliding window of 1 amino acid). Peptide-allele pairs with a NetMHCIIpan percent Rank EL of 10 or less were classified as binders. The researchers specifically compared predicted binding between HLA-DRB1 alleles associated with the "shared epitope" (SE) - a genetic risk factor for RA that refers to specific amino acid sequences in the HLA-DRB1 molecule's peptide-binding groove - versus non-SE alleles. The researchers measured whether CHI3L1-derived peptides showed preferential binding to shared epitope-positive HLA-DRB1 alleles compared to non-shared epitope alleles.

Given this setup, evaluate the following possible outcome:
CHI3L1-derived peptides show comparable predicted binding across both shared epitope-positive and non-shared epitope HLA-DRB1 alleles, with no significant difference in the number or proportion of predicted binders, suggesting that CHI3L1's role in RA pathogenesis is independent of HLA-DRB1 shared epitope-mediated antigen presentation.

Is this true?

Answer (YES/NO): NO